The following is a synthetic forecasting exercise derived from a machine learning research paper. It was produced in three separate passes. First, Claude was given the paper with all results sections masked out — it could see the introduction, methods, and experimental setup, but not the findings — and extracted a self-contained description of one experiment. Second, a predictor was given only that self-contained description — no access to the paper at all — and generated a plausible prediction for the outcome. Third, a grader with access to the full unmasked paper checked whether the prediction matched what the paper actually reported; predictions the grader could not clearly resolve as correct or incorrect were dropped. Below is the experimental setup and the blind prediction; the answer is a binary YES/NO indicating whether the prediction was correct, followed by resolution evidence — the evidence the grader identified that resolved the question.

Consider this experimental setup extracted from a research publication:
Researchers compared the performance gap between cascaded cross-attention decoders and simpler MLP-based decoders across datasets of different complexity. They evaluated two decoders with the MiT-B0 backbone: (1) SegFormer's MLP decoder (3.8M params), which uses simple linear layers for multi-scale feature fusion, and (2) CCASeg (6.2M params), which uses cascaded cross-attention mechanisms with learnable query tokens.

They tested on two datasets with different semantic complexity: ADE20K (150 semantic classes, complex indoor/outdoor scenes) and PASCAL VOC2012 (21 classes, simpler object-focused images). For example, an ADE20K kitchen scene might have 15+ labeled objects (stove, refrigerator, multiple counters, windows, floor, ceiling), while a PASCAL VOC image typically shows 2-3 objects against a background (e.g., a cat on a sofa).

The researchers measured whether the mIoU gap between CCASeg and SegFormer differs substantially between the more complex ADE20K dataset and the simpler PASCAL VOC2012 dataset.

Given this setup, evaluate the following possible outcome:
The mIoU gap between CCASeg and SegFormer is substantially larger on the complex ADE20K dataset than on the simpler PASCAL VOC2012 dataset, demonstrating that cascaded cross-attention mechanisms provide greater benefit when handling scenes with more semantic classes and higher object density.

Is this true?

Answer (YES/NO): NO